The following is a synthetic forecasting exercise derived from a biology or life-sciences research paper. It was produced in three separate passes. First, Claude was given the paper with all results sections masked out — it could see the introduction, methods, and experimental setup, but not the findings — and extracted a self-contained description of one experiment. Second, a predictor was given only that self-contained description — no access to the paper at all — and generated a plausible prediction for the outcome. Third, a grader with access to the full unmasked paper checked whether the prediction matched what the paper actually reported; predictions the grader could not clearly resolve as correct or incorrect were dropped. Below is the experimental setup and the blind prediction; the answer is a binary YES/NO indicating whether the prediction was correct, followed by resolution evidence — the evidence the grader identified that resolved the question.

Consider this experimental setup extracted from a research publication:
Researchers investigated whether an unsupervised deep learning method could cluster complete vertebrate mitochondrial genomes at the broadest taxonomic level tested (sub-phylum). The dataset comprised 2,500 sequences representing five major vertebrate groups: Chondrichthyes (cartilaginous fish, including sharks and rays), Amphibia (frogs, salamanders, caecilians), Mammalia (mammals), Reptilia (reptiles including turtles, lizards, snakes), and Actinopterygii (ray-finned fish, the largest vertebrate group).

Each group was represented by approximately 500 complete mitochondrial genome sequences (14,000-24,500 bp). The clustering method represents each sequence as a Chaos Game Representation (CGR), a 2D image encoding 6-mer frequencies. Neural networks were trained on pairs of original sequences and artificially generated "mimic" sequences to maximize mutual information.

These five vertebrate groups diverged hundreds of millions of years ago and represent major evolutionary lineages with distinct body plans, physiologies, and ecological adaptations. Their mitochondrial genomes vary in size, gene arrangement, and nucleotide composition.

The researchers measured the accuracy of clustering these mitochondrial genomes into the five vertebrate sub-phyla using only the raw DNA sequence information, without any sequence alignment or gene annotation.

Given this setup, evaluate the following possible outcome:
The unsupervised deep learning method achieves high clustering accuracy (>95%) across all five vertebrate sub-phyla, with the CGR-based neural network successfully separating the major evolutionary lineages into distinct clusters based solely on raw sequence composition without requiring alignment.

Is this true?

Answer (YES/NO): YES